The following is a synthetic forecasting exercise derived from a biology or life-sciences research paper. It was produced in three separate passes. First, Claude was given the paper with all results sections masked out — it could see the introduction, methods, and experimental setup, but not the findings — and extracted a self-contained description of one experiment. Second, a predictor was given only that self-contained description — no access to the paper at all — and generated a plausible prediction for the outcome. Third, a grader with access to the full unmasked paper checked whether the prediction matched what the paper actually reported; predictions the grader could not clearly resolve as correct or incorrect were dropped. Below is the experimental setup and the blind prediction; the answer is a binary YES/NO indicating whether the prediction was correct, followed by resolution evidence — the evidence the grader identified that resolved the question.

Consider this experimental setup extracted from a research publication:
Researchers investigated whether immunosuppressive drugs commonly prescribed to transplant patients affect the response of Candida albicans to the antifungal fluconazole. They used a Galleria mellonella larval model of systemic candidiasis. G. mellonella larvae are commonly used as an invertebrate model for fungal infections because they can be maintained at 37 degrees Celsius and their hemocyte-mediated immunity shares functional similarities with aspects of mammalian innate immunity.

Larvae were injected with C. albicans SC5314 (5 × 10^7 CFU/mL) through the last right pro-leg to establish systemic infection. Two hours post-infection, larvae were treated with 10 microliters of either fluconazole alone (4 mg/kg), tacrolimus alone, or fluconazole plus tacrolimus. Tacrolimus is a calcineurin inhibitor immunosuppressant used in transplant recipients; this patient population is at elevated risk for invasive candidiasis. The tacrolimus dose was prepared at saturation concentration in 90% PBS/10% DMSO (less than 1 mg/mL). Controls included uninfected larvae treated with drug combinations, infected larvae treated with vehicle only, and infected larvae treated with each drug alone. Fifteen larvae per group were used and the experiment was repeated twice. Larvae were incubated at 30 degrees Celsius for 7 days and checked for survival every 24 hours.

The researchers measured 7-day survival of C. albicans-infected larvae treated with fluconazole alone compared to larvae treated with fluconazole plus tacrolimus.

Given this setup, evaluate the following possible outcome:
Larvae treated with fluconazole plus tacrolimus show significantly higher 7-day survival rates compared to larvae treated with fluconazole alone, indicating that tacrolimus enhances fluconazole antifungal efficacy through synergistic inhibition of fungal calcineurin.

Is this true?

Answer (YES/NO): NO